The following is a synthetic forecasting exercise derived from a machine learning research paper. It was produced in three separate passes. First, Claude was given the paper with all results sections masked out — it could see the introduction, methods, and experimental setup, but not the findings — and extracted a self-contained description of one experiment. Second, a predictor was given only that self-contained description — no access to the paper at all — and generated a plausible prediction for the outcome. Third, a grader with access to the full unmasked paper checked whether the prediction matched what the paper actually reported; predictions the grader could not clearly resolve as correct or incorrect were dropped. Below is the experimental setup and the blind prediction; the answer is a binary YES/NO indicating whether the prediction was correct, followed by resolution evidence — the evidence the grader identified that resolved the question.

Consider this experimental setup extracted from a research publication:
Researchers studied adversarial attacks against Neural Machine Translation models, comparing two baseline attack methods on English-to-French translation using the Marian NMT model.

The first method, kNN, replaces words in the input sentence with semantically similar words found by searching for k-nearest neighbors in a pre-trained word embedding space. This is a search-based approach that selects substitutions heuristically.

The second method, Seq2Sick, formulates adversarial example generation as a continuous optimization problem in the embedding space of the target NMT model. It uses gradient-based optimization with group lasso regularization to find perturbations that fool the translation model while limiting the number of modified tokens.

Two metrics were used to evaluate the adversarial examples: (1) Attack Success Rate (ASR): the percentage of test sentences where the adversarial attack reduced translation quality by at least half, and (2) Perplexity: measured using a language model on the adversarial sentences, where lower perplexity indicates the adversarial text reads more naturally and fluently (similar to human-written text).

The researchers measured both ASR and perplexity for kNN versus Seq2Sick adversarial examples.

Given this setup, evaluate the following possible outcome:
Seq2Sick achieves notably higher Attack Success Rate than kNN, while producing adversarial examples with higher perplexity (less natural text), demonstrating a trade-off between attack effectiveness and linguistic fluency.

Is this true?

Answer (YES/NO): NO